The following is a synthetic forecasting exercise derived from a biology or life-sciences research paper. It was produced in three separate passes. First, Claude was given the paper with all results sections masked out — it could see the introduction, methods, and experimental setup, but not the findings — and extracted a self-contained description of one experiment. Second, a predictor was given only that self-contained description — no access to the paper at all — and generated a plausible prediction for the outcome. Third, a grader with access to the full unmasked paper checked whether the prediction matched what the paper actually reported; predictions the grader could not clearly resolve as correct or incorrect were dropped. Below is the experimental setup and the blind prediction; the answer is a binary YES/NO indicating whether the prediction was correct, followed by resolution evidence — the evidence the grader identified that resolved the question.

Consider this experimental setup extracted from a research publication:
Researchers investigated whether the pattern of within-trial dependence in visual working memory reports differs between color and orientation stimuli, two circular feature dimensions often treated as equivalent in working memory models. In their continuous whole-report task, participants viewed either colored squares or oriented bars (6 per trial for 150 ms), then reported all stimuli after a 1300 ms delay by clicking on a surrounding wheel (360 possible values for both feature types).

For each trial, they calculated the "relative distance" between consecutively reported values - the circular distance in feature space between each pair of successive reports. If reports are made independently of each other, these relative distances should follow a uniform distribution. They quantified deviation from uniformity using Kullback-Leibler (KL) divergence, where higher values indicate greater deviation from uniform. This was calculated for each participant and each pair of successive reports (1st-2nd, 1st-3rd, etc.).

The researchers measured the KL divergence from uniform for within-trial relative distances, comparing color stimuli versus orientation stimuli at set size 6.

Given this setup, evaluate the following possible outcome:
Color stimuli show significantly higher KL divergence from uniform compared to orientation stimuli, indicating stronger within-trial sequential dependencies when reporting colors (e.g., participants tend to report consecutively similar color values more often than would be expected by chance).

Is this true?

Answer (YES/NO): YES